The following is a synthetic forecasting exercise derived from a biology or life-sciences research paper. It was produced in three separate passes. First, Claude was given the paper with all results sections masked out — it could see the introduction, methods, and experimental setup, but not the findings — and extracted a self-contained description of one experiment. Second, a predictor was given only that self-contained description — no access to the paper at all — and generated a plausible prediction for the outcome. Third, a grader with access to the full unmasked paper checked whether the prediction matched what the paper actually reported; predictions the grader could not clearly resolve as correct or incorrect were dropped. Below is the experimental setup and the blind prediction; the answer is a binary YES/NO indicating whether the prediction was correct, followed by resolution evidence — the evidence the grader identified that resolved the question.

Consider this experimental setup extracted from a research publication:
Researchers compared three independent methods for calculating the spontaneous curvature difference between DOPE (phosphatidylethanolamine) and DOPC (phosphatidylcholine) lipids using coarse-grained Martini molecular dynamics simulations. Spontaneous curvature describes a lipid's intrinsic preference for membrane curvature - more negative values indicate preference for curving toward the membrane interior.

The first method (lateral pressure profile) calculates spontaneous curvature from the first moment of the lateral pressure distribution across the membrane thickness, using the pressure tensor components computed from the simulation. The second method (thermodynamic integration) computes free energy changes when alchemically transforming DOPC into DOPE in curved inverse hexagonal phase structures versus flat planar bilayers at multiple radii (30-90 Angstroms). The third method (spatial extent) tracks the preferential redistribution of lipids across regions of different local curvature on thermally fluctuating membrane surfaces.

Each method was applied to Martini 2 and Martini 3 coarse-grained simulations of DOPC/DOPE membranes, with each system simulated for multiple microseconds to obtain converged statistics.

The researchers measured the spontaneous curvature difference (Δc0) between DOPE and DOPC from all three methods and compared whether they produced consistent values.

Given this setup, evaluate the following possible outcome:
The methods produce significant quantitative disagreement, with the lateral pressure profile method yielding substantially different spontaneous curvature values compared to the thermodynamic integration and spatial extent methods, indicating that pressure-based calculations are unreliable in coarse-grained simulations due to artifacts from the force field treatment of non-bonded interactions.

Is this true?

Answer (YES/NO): NO